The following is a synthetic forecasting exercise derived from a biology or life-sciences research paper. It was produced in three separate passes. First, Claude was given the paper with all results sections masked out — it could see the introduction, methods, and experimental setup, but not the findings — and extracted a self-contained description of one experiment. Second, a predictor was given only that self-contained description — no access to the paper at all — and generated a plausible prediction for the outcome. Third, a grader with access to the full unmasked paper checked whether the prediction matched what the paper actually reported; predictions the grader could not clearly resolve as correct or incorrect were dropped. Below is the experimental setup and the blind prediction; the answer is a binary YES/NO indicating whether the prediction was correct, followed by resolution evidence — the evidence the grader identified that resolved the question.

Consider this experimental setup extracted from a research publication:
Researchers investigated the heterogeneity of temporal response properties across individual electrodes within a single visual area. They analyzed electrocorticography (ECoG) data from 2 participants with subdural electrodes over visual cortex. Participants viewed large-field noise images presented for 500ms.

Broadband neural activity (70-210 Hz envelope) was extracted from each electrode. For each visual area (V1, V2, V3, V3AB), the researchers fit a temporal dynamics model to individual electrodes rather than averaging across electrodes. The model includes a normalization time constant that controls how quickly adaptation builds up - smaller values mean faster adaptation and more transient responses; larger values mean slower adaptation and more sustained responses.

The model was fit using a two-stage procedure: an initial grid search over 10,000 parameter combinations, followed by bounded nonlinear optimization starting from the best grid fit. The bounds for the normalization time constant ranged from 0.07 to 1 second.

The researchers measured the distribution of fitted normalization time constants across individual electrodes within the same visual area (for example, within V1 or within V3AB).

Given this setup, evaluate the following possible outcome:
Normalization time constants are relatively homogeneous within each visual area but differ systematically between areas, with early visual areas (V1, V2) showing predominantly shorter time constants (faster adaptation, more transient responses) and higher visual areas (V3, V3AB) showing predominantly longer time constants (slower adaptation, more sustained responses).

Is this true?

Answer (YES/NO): NO